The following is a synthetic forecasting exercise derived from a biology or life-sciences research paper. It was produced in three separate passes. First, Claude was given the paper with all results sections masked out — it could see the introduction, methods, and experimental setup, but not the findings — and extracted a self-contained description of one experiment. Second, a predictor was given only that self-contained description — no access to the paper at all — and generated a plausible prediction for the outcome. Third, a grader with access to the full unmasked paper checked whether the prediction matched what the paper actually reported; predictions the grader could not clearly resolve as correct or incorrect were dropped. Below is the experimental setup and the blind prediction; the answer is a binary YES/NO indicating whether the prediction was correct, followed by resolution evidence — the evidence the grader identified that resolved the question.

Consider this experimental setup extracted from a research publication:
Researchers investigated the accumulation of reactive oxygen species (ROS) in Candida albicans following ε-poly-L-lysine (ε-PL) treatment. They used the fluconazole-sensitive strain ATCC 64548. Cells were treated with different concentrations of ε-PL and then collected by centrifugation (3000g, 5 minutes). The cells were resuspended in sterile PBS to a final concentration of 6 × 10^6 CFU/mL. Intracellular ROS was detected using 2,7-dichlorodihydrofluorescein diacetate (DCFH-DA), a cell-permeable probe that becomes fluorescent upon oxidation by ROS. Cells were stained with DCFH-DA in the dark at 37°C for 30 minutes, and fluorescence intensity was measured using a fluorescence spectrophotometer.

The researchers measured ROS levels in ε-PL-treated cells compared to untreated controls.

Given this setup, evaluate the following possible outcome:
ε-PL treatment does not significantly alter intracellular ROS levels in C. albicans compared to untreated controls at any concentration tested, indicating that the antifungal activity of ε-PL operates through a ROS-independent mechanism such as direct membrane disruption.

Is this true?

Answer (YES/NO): NO